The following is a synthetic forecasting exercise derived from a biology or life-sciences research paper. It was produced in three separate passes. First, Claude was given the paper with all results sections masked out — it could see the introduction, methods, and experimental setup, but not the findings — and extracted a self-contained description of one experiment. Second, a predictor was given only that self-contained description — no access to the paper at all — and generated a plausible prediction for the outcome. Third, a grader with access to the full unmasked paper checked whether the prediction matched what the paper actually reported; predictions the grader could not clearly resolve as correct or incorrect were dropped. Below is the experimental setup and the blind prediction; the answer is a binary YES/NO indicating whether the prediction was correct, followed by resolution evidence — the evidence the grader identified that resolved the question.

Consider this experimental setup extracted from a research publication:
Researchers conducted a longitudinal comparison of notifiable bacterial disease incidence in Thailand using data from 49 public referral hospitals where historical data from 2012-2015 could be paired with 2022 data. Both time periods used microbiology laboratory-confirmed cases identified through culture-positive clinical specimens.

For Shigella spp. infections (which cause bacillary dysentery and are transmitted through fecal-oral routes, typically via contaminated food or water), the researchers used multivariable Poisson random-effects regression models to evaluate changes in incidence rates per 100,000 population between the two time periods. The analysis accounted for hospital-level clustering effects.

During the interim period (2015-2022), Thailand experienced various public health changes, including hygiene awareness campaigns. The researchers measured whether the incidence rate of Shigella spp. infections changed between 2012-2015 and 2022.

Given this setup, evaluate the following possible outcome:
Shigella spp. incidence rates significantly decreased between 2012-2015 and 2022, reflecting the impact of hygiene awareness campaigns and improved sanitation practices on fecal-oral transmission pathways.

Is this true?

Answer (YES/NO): YES